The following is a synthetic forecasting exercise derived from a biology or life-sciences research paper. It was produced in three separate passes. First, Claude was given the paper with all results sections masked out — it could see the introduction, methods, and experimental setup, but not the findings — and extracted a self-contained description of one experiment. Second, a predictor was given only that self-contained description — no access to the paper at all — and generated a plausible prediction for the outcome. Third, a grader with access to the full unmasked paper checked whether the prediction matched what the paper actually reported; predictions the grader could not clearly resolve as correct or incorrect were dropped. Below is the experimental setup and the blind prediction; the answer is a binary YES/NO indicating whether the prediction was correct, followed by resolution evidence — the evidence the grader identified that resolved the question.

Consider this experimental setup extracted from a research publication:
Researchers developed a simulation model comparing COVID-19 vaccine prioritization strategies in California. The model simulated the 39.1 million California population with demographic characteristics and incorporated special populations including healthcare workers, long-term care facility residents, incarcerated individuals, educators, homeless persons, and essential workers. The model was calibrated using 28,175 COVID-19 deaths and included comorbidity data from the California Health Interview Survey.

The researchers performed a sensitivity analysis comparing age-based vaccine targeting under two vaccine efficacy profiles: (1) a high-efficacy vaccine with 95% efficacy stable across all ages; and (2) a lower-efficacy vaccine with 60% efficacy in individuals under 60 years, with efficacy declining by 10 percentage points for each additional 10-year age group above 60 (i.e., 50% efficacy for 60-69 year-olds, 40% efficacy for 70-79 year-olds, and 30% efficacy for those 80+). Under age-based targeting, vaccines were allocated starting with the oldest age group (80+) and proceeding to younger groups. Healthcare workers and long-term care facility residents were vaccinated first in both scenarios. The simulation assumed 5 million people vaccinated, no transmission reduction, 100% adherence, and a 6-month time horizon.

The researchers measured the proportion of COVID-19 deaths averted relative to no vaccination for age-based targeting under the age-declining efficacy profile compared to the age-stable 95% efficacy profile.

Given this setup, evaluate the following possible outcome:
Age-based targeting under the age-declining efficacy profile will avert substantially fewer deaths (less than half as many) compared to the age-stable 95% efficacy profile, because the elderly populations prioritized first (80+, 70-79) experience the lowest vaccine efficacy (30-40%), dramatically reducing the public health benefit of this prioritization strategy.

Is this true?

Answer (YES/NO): YES